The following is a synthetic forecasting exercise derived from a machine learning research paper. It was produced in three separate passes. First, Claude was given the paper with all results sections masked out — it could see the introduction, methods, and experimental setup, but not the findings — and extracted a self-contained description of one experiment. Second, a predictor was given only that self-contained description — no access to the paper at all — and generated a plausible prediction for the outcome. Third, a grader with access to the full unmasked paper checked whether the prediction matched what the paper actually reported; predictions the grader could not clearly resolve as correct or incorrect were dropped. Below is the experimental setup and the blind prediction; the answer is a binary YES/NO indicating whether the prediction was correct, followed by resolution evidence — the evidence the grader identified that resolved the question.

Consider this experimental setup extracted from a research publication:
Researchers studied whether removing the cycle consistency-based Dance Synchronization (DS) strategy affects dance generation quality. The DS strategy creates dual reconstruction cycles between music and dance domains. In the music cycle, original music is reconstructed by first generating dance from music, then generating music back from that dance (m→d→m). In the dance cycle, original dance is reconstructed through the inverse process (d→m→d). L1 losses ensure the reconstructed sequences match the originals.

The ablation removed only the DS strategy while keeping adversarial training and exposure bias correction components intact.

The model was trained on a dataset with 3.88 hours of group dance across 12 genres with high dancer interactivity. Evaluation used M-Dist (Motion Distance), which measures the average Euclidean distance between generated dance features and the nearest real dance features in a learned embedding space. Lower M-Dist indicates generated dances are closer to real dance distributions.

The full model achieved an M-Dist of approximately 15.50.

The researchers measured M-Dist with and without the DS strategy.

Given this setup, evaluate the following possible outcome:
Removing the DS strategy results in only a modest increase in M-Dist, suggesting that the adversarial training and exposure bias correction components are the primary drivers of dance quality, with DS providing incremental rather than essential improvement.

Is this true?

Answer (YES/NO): NO